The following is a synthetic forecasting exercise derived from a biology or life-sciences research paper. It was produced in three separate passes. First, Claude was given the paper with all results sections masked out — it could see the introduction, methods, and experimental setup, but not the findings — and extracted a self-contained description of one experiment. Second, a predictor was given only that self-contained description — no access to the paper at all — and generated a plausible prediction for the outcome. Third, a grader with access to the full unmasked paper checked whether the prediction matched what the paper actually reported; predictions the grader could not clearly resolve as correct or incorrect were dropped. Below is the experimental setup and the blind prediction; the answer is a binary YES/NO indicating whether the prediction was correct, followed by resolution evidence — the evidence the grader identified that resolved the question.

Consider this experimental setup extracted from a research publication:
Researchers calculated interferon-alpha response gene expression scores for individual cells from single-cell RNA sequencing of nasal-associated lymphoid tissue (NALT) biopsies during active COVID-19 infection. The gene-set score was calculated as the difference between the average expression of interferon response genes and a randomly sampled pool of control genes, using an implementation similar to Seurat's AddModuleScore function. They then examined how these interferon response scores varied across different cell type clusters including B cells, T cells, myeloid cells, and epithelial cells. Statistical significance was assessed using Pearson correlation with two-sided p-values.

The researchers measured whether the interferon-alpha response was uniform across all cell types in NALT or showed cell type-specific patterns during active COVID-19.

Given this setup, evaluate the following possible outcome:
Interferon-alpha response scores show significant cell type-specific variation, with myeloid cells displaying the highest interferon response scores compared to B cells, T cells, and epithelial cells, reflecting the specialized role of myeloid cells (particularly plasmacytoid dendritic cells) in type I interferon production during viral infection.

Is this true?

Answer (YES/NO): NO